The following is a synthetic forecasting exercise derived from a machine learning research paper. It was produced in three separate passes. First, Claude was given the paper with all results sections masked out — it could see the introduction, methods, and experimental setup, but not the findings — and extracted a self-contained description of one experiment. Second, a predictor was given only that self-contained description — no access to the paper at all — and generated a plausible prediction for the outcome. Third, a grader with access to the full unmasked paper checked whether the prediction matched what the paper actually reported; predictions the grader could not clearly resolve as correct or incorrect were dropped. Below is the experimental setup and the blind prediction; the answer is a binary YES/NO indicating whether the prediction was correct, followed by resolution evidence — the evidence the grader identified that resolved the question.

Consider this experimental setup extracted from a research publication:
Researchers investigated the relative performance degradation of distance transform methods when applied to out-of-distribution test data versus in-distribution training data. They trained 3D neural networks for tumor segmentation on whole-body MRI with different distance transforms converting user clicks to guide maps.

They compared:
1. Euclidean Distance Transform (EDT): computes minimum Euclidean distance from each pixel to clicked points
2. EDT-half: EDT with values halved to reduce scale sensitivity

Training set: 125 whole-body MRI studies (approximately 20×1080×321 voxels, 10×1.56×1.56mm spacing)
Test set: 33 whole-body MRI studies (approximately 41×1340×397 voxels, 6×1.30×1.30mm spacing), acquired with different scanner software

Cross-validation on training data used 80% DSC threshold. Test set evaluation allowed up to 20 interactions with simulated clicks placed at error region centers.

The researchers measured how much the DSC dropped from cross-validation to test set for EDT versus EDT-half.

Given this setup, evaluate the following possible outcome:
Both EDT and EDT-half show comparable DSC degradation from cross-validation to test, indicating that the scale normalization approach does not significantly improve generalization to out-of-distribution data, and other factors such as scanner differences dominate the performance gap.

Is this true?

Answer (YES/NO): YES